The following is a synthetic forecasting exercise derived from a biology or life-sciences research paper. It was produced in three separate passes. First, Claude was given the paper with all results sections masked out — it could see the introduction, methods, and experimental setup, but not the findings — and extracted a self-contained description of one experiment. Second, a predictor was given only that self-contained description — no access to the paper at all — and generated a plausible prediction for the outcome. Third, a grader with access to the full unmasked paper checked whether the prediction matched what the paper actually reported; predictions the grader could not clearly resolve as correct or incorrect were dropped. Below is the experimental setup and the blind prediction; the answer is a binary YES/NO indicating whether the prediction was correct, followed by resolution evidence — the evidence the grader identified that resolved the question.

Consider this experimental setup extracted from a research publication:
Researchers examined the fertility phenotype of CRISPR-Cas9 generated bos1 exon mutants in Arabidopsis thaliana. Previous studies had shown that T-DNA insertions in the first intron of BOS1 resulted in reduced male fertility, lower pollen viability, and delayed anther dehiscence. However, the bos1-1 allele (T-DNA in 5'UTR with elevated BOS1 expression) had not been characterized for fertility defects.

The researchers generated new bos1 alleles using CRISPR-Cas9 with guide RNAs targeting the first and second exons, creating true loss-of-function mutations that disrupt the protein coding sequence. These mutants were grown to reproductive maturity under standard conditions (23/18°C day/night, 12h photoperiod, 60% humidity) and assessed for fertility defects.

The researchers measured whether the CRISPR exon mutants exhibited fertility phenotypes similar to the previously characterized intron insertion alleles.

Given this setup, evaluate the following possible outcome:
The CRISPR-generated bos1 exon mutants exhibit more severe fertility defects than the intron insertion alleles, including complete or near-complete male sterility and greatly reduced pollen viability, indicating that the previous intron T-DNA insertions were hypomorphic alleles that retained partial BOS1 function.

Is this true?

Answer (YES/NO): NO